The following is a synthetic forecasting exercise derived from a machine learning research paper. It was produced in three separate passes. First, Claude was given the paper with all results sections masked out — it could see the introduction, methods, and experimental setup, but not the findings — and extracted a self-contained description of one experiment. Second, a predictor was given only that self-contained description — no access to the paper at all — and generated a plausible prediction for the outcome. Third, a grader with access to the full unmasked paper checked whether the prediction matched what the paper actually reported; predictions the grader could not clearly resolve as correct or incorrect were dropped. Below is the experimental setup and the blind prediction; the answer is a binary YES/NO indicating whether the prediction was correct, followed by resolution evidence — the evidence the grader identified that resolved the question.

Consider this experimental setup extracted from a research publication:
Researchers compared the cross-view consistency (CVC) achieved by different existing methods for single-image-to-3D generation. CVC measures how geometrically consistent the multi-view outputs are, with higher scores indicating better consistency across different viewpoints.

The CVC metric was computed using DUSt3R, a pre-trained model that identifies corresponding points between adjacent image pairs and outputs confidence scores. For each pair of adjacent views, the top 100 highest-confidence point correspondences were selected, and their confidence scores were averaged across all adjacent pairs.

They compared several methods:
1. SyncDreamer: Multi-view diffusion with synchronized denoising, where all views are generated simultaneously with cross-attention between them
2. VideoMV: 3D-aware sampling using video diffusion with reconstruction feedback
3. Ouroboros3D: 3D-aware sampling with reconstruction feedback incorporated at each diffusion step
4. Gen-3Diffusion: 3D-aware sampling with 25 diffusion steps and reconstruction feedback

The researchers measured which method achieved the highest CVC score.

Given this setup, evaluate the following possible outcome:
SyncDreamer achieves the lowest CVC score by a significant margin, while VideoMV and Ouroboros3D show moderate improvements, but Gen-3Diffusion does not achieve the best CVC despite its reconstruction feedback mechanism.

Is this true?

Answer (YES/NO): NO